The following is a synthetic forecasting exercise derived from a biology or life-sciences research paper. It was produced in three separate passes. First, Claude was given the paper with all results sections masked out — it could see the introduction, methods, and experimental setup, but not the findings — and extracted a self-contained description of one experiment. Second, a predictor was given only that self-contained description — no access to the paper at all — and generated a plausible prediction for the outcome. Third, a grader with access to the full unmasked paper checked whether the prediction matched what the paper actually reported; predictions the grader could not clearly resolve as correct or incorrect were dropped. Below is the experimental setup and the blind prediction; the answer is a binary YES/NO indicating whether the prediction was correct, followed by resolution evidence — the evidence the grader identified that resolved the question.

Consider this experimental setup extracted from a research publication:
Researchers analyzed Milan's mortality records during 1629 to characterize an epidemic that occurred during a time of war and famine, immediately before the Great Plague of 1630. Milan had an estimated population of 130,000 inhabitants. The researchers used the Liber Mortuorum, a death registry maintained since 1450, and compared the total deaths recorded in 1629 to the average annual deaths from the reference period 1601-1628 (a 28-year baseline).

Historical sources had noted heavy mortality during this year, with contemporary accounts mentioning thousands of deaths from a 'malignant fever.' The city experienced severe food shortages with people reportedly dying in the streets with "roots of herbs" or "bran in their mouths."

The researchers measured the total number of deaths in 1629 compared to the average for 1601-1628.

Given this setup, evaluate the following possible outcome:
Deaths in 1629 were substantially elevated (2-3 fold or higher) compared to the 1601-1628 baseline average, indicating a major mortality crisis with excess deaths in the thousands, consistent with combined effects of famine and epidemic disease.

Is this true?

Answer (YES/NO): NO